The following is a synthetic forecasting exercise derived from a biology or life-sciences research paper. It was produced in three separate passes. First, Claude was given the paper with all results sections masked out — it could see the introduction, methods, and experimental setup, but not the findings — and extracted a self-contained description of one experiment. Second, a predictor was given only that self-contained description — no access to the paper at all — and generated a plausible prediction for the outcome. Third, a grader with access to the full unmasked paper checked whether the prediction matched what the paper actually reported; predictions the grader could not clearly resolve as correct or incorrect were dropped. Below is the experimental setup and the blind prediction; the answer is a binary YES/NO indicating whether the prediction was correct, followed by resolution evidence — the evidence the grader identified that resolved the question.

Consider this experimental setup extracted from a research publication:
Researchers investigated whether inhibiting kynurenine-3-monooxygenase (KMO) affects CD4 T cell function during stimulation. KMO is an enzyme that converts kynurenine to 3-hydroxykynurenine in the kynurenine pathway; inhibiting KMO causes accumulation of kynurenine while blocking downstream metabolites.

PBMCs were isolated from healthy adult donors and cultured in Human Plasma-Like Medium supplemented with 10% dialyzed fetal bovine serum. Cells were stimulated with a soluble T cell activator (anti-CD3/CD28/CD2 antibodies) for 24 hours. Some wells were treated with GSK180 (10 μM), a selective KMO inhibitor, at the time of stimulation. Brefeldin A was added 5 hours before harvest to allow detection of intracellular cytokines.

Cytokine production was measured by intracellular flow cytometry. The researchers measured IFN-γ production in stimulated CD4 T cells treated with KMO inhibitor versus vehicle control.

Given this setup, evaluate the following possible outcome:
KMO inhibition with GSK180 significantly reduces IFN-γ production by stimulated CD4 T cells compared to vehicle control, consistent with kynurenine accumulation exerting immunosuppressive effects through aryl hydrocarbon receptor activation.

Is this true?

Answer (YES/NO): NO